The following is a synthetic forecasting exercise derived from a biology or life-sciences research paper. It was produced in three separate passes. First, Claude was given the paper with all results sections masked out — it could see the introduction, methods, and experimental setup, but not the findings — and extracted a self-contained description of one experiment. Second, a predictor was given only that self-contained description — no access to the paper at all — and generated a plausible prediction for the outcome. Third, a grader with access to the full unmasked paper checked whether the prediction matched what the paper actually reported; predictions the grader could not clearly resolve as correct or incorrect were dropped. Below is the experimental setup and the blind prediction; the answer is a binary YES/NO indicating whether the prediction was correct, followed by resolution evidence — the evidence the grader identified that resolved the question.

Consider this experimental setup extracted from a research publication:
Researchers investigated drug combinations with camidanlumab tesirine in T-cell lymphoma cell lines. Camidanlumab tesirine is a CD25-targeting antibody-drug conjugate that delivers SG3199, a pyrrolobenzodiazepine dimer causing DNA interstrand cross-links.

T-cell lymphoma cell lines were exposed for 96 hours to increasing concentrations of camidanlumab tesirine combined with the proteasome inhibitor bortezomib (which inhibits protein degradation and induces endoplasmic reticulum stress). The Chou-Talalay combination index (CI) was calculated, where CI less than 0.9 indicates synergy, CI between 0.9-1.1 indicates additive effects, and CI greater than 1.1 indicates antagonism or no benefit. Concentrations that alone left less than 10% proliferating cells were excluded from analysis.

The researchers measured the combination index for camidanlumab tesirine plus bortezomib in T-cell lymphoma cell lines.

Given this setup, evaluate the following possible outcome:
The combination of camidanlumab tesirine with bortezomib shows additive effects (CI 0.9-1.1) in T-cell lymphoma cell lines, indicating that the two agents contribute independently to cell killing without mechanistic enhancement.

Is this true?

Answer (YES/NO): NO